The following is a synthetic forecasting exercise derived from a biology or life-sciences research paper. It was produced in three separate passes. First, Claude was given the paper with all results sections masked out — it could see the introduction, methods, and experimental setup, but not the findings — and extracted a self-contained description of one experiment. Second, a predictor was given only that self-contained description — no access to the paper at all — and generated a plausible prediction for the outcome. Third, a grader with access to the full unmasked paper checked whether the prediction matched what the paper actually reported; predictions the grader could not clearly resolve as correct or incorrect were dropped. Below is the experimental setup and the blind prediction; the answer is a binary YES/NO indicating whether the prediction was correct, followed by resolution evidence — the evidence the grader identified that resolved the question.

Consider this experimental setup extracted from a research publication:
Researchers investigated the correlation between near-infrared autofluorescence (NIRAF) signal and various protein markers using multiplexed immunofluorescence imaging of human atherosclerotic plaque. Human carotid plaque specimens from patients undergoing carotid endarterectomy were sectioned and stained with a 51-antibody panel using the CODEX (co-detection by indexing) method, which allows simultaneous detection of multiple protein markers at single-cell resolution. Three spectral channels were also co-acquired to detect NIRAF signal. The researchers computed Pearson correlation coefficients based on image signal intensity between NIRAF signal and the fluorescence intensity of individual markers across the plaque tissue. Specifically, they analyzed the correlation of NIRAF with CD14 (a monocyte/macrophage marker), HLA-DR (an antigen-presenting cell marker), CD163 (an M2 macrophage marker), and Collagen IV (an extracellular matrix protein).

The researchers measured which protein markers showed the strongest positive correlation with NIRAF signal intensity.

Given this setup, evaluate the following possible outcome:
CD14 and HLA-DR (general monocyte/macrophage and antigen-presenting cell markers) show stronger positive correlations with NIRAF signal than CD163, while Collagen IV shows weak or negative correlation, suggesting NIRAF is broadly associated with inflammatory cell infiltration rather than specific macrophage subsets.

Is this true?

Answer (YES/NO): YES